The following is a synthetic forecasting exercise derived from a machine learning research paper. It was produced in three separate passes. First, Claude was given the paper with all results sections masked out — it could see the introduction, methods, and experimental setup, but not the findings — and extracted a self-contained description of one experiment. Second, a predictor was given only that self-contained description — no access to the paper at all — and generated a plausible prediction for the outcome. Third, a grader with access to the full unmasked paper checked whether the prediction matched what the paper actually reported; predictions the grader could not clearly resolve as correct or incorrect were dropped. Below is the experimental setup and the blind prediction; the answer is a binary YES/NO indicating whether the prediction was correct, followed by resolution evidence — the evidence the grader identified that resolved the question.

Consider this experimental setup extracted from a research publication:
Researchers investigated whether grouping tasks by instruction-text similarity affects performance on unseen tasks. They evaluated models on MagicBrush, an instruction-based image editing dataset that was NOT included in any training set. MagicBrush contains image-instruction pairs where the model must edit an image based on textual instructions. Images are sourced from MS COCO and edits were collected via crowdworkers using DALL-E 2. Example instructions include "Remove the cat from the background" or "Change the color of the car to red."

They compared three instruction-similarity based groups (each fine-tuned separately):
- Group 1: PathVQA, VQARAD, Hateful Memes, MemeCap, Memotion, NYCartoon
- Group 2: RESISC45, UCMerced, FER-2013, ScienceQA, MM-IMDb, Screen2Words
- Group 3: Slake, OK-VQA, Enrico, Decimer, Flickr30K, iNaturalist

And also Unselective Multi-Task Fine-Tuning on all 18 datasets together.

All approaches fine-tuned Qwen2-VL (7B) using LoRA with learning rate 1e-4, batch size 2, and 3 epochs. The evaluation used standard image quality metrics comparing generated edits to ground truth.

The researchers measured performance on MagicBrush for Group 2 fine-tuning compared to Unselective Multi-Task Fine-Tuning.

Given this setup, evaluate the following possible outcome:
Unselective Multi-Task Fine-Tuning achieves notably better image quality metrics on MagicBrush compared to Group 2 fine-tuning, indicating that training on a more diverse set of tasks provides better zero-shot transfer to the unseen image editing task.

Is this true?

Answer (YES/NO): NO